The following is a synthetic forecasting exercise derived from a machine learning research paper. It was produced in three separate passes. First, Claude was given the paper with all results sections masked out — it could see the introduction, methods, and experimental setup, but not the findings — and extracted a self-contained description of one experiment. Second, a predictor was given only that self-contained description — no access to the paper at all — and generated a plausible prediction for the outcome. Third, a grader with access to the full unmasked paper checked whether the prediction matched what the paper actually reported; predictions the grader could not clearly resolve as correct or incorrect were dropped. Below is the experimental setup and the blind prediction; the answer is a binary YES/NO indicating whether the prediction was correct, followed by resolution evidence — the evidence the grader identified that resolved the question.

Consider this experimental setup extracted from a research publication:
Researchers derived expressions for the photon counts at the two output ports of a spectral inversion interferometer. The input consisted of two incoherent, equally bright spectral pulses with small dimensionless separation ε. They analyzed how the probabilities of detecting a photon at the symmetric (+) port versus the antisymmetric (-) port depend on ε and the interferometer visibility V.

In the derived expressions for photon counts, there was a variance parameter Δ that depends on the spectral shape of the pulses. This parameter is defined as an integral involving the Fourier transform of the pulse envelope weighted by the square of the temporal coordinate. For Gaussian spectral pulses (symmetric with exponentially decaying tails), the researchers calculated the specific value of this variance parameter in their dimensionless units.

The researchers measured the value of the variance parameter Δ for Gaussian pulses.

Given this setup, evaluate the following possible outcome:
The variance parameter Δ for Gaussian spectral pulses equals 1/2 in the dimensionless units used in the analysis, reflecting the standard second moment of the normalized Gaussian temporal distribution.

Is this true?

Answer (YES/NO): NO